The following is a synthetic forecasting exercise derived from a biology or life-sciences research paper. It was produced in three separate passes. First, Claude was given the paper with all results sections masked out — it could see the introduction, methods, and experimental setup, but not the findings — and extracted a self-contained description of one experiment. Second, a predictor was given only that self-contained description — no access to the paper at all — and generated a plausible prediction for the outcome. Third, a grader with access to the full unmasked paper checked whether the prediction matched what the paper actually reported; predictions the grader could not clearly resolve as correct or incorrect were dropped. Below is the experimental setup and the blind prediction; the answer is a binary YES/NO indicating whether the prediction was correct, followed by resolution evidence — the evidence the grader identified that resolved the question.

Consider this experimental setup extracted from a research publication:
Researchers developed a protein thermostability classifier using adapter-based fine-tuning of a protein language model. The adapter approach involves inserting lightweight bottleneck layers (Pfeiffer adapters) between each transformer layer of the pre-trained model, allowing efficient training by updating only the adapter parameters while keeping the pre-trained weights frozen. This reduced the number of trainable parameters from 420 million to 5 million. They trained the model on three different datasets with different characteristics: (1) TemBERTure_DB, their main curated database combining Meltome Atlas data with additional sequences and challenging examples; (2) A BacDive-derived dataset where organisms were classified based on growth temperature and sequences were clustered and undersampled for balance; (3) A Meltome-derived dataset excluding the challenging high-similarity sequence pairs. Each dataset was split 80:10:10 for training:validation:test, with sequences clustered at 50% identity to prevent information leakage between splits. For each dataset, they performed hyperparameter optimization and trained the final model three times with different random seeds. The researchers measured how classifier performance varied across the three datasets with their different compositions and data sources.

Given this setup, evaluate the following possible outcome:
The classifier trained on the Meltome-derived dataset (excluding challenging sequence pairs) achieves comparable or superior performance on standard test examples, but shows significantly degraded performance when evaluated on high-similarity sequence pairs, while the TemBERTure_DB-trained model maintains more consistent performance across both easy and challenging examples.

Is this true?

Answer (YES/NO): NO